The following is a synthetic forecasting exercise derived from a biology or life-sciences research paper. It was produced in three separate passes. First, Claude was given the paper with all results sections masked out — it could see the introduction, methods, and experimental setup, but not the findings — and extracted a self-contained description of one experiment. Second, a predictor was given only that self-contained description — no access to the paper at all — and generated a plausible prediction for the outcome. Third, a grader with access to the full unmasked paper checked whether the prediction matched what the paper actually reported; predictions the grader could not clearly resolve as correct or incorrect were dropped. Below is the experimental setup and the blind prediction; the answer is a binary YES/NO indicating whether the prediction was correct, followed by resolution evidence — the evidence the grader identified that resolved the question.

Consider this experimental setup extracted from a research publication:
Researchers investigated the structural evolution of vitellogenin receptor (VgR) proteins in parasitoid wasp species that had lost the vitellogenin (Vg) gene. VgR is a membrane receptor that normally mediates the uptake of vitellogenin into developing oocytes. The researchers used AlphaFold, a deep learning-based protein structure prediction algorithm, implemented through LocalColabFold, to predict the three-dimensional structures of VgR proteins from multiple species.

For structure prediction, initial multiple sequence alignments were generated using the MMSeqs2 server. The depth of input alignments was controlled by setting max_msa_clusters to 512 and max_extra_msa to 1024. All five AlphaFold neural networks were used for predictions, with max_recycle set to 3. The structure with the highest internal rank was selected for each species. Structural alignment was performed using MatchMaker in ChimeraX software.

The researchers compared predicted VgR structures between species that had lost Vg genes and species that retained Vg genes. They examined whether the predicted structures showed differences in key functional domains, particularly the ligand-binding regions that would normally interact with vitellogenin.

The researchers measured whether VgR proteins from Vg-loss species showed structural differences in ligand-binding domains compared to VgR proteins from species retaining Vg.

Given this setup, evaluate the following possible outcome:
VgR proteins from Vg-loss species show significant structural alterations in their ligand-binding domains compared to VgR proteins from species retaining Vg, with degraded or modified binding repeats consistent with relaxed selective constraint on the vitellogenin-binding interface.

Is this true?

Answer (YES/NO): NO